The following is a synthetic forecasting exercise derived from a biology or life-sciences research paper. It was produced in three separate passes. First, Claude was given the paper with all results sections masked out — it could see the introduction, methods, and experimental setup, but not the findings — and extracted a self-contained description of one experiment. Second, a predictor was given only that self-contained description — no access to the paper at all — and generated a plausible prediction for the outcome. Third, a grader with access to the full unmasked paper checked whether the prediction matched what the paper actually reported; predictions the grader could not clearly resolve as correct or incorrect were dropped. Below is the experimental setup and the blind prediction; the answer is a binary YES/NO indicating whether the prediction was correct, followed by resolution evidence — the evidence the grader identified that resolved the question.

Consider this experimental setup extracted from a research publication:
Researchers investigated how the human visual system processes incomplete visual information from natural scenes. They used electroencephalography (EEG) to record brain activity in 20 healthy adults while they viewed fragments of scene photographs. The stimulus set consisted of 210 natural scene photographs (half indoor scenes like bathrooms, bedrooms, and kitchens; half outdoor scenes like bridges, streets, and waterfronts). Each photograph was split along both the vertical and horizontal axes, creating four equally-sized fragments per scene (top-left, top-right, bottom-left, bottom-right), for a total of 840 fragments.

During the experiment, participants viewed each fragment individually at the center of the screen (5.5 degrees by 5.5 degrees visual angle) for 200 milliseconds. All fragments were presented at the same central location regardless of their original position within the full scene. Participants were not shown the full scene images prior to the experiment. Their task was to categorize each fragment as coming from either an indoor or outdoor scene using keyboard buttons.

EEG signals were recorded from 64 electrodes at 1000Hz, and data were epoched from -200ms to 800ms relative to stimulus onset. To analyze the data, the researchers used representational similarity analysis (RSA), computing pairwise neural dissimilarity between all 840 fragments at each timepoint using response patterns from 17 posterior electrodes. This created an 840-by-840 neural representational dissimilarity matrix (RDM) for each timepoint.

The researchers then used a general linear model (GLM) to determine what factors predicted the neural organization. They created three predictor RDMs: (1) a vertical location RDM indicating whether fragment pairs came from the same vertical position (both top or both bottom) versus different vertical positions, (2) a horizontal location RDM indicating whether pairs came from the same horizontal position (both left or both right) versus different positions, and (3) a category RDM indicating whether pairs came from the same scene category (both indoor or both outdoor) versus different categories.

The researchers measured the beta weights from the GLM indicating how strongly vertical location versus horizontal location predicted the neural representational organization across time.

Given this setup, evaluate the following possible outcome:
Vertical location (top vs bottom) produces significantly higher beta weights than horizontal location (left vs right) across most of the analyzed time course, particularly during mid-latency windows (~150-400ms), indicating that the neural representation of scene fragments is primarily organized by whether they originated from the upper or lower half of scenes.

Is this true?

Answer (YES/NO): NO